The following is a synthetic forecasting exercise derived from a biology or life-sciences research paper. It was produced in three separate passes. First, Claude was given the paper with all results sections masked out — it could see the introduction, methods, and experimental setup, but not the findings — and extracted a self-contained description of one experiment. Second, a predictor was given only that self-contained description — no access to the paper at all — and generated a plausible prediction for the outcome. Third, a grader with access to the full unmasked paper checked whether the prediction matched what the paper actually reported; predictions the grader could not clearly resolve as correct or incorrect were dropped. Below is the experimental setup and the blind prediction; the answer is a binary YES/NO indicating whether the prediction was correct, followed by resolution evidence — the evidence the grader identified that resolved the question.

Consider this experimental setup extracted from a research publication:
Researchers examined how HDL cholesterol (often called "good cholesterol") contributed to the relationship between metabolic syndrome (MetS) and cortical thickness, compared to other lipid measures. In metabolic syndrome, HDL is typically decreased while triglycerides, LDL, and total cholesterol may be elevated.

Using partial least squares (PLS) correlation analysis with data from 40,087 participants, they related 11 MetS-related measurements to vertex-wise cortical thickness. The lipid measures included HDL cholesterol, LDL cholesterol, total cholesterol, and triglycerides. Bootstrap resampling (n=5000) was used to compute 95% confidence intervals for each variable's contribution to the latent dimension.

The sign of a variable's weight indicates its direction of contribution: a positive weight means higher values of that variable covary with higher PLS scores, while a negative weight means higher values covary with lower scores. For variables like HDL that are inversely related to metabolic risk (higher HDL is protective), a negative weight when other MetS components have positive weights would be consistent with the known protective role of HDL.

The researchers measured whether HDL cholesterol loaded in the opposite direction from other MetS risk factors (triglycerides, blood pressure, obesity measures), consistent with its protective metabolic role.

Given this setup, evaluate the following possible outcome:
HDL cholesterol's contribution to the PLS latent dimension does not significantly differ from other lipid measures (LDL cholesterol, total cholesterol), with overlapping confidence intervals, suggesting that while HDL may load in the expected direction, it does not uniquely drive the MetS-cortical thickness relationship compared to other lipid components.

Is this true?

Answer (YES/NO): NO